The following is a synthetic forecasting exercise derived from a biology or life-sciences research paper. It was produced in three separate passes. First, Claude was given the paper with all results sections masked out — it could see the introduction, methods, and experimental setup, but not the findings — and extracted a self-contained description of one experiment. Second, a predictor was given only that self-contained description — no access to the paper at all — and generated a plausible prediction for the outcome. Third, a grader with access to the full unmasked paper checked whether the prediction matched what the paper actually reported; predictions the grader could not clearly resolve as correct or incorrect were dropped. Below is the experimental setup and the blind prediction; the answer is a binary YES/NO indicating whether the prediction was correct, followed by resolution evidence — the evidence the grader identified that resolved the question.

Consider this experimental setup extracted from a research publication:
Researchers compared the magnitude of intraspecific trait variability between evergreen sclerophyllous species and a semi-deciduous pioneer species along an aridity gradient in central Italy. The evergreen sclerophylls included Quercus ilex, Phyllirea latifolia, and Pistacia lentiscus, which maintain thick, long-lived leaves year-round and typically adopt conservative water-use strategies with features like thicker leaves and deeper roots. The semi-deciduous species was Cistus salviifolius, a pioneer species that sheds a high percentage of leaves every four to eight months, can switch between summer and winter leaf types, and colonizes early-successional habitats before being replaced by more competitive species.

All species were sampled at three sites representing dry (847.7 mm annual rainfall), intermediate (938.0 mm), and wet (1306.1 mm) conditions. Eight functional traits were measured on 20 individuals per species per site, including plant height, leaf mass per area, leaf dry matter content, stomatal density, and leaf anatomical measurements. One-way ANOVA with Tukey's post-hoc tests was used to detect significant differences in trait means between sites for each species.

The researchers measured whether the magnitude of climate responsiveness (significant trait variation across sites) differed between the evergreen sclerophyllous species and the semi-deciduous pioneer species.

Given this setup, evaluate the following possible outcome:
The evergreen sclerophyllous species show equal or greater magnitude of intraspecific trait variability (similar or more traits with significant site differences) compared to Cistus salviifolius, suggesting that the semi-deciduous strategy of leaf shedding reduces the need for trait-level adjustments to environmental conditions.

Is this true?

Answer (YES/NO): YES